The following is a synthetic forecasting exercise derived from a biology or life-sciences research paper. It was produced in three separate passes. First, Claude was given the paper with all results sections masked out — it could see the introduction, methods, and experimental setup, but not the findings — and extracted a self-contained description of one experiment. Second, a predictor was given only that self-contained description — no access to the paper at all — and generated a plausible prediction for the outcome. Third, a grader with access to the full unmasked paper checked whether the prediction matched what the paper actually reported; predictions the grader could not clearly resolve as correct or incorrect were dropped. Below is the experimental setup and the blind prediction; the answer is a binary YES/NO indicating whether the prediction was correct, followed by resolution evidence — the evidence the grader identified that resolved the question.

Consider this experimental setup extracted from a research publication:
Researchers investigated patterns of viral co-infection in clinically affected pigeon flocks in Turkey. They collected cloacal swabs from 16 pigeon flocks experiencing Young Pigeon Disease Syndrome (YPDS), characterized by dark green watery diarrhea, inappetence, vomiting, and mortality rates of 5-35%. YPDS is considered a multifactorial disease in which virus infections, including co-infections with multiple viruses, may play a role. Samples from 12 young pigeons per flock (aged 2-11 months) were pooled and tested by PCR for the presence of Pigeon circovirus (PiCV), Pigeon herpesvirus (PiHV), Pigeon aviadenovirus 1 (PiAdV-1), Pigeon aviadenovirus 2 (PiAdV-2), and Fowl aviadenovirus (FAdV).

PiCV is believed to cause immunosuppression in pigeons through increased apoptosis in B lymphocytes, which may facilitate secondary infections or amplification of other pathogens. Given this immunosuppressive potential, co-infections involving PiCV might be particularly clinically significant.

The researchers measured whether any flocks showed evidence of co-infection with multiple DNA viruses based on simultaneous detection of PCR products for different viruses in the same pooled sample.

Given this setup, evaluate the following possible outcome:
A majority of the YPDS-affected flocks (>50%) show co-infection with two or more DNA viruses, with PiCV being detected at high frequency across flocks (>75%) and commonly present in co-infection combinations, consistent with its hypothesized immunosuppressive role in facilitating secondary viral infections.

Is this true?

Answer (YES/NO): NO